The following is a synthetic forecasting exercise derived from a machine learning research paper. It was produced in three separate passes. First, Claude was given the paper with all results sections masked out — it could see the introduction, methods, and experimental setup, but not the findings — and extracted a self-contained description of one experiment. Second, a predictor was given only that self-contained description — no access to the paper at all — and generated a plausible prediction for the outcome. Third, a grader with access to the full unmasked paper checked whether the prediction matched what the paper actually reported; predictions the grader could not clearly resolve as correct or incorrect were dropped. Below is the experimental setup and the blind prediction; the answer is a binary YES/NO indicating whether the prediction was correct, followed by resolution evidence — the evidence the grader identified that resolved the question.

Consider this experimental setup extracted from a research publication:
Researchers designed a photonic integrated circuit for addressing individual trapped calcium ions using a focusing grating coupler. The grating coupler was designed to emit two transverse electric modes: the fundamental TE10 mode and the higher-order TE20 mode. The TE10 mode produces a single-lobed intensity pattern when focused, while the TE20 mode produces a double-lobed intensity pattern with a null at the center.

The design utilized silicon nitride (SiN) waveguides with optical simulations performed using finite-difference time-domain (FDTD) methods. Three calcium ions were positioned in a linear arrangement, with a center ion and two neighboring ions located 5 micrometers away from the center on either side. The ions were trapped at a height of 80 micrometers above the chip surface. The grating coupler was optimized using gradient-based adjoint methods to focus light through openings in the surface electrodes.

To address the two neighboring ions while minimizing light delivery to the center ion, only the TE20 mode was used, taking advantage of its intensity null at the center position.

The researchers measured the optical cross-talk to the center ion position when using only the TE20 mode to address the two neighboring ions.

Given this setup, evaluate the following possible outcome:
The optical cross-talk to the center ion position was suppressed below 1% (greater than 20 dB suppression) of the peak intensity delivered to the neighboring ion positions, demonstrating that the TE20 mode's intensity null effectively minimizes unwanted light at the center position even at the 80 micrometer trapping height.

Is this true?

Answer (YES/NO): YES